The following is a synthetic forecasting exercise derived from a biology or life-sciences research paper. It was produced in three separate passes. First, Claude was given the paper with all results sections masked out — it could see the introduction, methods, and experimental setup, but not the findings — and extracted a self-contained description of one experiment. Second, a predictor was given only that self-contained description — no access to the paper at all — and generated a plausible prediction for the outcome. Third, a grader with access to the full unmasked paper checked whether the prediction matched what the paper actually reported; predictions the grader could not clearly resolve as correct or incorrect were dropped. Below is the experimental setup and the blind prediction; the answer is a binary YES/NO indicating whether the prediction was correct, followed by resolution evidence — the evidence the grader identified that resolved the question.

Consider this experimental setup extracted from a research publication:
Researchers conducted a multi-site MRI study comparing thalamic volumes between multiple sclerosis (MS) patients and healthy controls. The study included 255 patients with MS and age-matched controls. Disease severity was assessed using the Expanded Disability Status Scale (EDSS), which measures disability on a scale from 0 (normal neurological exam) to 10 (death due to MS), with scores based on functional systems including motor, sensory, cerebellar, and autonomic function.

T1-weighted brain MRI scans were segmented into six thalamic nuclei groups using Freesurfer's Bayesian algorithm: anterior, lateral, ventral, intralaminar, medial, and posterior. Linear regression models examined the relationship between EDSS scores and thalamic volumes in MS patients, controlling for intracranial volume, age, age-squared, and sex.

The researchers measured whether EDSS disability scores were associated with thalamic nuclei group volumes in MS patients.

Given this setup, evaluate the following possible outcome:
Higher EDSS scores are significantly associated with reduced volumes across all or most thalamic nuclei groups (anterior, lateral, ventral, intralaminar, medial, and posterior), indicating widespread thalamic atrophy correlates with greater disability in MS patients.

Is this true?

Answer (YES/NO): NO